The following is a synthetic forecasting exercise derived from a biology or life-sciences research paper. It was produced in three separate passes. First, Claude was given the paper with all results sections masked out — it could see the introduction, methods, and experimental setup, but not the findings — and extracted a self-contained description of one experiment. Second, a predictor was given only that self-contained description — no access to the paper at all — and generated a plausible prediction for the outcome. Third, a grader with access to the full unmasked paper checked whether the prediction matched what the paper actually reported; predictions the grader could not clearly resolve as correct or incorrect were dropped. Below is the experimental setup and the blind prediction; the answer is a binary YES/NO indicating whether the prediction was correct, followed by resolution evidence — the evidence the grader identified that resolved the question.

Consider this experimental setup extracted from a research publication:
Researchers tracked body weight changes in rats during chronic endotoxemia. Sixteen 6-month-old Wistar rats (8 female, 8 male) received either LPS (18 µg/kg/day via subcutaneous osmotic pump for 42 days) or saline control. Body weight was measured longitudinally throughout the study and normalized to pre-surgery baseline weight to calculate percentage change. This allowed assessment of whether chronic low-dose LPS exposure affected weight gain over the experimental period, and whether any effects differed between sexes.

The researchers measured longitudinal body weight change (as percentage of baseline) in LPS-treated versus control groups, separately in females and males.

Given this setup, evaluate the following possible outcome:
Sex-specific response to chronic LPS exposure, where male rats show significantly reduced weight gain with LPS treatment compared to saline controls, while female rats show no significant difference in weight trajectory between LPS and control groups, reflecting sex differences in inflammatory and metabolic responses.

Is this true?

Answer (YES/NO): NO